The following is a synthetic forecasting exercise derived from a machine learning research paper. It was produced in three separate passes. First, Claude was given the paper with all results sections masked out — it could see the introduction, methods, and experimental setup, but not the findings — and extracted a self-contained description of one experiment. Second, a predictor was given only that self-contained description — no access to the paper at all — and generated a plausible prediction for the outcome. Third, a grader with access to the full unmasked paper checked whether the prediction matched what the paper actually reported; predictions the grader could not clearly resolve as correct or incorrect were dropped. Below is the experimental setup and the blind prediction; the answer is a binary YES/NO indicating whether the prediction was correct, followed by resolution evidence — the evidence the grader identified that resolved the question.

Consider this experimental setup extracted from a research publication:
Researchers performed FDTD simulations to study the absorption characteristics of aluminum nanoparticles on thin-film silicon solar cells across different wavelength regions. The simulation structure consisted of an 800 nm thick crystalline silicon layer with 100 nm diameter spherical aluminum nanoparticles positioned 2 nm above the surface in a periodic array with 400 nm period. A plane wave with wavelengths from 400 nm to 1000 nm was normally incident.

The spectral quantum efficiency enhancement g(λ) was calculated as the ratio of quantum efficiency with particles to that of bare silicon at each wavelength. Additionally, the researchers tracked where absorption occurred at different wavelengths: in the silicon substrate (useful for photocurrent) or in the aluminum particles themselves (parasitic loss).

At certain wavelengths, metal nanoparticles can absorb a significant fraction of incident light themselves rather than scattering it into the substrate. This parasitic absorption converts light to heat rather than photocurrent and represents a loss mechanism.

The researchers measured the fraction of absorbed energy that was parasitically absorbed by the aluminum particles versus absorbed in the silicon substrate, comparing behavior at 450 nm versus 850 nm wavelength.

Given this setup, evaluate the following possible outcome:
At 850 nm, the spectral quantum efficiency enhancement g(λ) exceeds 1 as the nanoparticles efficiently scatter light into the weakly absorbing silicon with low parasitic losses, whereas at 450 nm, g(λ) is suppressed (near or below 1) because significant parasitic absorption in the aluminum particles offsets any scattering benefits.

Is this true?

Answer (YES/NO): NO